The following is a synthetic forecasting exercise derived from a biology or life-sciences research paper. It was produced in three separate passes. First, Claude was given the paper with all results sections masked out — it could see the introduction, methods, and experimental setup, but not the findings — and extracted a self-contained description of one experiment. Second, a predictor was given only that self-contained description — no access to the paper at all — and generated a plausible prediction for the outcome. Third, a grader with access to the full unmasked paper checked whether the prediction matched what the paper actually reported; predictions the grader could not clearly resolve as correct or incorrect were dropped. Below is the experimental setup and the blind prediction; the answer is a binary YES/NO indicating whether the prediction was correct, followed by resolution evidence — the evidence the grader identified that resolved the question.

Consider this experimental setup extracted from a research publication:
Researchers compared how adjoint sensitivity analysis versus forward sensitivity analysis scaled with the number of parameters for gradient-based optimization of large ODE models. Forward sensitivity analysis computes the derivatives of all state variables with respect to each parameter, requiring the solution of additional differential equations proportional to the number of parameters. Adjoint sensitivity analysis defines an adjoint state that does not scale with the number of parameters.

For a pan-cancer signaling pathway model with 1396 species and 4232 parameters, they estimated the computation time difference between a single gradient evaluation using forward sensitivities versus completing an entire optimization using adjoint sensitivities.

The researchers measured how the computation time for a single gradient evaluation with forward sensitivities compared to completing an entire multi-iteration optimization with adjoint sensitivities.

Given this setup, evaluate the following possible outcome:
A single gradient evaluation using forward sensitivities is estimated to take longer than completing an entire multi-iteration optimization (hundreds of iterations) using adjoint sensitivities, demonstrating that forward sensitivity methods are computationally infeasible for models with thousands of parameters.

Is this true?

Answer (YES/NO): NO